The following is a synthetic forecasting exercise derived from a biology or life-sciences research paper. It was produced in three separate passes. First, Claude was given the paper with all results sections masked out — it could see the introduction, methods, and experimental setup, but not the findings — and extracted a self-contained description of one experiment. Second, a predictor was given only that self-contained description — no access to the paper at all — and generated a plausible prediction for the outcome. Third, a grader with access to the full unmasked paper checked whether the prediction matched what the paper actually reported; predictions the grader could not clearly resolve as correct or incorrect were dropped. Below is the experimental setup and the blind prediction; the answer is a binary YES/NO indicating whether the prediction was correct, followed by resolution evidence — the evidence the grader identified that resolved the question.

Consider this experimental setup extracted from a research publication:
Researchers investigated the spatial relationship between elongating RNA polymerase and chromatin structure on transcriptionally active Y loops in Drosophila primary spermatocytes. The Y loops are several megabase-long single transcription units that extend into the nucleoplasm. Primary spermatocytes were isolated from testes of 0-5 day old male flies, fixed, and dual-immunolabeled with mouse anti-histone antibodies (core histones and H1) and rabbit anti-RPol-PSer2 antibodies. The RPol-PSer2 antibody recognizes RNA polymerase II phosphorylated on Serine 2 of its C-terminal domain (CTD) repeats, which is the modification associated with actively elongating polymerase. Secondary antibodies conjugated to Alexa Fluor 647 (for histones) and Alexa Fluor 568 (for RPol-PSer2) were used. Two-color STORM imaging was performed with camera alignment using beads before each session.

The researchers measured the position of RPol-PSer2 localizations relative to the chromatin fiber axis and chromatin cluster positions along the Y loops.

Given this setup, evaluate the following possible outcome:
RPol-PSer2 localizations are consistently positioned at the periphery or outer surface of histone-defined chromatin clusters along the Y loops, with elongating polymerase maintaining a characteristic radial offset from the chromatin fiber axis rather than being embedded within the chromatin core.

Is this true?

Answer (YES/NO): YES